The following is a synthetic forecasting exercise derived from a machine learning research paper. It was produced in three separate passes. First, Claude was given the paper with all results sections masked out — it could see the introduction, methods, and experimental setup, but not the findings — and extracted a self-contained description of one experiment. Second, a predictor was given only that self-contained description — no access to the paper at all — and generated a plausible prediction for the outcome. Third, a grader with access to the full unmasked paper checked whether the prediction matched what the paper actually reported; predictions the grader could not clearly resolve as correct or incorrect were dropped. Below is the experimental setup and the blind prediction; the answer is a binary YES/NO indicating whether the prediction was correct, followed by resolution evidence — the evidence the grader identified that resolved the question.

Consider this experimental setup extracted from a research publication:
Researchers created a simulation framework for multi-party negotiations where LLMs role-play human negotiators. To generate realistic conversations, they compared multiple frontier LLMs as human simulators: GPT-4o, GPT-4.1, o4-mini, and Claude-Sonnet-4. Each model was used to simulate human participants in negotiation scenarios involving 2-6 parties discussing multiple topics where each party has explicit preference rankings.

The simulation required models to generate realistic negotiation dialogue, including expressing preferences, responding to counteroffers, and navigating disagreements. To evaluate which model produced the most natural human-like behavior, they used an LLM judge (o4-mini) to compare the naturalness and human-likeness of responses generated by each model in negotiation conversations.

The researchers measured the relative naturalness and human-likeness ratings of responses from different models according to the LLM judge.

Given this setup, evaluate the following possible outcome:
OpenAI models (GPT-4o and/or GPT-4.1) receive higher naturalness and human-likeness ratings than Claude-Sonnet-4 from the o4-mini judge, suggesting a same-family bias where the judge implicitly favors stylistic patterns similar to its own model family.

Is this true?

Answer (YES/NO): NO